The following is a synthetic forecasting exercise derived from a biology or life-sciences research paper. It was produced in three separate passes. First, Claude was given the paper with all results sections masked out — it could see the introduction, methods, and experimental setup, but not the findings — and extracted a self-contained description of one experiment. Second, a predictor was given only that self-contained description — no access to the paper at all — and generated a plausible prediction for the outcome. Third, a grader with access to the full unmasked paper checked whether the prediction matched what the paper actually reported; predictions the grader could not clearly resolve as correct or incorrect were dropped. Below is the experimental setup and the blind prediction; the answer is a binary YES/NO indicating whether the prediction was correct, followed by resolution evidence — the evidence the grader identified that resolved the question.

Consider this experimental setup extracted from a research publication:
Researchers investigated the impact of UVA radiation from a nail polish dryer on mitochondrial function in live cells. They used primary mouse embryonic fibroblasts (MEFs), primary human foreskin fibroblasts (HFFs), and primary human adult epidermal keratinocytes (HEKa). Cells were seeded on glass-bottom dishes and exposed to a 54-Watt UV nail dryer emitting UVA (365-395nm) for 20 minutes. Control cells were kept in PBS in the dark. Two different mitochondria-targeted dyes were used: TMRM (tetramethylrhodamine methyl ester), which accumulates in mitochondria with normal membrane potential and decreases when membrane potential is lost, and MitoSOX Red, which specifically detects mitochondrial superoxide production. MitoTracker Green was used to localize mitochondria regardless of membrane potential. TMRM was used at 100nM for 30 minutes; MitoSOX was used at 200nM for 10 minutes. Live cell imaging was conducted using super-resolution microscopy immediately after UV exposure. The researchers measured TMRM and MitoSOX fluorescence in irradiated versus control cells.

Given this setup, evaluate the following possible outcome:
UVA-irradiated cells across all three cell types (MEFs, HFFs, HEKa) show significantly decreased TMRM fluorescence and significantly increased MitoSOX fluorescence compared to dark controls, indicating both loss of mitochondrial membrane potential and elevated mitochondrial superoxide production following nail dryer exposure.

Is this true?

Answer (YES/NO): NO